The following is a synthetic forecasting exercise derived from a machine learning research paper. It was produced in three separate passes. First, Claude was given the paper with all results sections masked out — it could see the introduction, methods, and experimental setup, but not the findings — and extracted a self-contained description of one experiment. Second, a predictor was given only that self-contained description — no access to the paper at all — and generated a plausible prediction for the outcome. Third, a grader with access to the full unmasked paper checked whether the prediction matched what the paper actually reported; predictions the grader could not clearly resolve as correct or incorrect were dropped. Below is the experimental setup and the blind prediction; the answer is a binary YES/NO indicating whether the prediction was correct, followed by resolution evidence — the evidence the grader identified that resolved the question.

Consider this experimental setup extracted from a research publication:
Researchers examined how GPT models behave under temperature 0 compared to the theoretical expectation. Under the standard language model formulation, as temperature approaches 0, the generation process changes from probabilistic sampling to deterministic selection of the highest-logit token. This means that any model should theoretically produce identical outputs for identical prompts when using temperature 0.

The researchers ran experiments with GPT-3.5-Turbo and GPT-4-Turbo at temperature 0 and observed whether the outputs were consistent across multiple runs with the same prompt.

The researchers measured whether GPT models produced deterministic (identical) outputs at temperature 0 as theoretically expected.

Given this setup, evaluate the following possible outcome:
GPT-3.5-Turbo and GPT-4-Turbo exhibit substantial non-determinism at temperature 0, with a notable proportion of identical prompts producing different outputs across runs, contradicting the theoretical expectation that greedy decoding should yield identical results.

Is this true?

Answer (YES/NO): YES